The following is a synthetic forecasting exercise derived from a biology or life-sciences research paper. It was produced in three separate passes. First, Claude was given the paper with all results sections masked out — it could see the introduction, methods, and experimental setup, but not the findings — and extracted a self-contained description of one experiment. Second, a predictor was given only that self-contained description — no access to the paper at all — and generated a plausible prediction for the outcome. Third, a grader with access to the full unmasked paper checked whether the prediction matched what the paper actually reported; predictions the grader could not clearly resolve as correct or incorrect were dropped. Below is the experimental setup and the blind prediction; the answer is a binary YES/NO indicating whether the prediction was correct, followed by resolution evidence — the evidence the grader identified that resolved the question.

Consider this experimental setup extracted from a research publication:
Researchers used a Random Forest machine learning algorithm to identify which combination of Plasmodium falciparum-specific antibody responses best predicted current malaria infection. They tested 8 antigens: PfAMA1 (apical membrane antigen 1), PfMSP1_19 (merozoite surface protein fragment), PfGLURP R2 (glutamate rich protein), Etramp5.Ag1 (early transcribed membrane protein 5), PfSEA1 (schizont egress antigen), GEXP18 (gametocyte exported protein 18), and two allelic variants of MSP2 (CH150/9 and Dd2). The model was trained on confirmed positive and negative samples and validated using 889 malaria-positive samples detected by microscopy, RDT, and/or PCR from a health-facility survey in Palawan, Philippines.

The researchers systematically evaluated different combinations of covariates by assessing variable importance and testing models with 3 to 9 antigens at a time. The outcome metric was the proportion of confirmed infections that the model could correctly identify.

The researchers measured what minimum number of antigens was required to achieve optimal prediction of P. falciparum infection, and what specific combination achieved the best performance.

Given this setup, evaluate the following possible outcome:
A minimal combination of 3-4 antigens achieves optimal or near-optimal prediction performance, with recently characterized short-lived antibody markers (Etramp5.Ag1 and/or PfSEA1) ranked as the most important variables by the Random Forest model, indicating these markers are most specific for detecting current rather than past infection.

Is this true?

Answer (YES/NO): NO